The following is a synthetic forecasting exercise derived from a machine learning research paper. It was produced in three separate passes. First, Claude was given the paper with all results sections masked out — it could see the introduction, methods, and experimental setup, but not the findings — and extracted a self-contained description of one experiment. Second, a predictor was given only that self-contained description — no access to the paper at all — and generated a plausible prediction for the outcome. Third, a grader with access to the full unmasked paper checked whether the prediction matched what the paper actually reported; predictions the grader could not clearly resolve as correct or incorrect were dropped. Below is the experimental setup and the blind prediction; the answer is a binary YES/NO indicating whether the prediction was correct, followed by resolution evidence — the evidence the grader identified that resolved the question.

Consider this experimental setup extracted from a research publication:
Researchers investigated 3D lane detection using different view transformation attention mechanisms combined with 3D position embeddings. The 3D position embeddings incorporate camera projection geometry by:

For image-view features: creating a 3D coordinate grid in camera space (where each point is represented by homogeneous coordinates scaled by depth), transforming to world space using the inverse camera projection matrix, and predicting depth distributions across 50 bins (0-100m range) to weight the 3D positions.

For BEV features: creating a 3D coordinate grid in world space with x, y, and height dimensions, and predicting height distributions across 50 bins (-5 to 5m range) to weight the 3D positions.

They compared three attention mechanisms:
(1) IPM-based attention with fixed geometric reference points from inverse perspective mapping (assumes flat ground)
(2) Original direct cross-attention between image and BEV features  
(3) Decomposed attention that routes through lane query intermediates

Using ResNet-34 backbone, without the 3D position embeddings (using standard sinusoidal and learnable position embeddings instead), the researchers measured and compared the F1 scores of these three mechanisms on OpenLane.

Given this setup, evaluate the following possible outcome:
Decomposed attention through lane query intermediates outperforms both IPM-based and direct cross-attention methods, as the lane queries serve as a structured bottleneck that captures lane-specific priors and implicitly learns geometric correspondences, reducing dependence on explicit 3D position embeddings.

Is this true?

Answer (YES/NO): YES